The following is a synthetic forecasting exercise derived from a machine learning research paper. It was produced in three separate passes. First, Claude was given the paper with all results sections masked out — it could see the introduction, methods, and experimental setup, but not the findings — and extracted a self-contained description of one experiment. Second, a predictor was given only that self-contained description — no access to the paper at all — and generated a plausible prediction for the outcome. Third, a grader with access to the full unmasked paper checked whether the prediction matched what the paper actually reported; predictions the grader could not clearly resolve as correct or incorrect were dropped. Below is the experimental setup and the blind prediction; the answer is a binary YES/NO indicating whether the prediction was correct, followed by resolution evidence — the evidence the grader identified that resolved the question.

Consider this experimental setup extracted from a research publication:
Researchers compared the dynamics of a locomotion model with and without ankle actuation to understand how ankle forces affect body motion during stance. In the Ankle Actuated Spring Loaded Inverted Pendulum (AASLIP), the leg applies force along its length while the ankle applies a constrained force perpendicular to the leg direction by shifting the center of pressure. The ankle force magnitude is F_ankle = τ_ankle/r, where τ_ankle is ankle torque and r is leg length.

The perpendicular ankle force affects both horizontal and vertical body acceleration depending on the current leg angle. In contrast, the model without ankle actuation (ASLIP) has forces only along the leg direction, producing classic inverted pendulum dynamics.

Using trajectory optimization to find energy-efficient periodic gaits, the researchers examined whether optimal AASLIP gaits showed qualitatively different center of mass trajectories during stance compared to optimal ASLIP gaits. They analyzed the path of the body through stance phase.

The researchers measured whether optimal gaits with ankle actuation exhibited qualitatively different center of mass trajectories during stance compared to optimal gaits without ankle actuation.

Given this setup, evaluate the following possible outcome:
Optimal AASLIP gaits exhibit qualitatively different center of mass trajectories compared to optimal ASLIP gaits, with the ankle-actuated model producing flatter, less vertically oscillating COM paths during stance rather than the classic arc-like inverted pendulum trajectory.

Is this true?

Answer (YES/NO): NO